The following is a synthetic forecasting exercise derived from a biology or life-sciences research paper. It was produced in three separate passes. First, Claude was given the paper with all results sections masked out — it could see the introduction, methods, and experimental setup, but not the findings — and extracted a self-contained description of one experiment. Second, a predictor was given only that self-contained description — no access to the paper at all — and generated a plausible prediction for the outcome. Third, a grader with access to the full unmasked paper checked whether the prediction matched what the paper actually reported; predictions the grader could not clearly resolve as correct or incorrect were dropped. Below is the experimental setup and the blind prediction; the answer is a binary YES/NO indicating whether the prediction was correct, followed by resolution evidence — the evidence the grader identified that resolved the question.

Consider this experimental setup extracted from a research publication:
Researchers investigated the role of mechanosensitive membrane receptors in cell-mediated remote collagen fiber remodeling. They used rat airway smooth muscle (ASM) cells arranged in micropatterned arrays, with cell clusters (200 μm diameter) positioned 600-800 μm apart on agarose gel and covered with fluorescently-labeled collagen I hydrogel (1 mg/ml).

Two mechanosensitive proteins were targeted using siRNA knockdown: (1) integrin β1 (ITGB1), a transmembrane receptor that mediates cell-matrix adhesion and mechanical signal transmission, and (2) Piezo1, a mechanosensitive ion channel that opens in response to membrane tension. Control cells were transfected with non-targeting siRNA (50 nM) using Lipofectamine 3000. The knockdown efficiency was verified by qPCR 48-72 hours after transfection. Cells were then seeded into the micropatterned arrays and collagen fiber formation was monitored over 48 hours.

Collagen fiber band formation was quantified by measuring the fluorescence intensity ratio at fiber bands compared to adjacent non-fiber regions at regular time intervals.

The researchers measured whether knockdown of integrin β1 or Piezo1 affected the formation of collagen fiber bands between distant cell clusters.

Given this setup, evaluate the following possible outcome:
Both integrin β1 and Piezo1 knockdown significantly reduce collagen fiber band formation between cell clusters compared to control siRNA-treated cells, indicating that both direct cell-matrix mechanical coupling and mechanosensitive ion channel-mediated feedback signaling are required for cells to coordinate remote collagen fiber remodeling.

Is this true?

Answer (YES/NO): NO